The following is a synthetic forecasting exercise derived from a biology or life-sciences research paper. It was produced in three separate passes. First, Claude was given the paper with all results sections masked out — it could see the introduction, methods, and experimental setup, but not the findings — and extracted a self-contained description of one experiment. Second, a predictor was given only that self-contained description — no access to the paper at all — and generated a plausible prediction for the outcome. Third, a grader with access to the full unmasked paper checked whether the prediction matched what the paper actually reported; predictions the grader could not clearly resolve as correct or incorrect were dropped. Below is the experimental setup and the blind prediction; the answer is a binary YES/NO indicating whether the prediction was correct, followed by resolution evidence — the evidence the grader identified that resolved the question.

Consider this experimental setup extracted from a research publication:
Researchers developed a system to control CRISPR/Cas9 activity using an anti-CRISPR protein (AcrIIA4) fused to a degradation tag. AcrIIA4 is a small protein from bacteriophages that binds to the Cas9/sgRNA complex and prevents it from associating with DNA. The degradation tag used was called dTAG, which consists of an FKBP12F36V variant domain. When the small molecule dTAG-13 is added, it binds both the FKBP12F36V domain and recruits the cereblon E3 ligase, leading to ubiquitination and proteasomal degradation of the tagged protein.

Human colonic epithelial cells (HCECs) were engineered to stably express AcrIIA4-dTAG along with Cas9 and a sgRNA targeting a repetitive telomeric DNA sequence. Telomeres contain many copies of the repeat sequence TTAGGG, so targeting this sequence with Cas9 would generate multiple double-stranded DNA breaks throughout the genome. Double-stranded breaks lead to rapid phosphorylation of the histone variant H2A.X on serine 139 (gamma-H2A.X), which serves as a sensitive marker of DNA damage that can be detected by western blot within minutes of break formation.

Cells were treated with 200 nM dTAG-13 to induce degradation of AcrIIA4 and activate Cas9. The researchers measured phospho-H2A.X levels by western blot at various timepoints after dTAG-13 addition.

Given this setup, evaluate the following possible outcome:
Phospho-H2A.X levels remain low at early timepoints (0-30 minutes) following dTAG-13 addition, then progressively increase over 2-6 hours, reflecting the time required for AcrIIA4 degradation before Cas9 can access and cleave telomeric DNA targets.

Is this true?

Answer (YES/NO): NO